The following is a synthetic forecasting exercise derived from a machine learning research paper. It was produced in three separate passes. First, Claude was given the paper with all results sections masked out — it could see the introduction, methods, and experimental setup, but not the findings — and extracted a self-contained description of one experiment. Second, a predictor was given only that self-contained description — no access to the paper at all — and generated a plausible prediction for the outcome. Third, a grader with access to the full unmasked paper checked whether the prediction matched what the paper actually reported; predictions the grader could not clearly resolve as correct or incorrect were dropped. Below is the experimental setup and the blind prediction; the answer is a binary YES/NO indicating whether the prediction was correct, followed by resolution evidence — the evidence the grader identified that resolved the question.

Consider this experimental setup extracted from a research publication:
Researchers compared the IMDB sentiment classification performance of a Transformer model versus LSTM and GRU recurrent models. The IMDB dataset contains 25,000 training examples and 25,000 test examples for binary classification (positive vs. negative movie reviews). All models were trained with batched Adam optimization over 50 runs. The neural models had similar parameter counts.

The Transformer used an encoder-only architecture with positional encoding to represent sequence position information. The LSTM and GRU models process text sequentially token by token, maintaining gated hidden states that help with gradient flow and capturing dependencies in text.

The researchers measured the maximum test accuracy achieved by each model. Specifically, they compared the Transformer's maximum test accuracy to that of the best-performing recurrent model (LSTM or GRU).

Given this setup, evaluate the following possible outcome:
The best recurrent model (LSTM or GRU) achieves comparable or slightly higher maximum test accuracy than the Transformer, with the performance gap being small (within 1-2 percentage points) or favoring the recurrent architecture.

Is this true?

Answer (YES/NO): NO